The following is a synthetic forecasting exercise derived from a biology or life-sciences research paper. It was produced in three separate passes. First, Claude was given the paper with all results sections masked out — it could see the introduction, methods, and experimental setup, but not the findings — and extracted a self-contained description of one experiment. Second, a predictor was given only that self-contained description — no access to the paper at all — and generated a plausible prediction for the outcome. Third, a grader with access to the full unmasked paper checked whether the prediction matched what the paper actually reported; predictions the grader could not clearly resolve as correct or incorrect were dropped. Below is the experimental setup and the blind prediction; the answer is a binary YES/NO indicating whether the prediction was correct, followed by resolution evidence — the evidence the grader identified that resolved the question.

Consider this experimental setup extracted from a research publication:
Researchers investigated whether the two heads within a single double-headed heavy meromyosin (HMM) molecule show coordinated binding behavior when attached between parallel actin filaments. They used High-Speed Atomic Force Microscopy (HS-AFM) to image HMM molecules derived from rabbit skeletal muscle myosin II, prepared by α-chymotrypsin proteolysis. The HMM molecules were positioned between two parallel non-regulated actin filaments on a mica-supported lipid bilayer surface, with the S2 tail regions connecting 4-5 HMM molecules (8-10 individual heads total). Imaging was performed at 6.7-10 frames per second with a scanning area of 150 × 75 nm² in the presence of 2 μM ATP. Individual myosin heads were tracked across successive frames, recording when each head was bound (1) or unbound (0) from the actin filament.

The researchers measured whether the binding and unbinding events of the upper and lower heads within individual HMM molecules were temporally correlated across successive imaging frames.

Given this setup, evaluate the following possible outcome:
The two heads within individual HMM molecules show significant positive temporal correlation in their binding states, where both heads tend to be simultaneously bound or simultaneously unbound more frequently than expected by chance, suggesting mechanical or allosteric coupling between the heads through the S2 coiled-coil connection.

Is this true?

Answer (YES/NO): NO